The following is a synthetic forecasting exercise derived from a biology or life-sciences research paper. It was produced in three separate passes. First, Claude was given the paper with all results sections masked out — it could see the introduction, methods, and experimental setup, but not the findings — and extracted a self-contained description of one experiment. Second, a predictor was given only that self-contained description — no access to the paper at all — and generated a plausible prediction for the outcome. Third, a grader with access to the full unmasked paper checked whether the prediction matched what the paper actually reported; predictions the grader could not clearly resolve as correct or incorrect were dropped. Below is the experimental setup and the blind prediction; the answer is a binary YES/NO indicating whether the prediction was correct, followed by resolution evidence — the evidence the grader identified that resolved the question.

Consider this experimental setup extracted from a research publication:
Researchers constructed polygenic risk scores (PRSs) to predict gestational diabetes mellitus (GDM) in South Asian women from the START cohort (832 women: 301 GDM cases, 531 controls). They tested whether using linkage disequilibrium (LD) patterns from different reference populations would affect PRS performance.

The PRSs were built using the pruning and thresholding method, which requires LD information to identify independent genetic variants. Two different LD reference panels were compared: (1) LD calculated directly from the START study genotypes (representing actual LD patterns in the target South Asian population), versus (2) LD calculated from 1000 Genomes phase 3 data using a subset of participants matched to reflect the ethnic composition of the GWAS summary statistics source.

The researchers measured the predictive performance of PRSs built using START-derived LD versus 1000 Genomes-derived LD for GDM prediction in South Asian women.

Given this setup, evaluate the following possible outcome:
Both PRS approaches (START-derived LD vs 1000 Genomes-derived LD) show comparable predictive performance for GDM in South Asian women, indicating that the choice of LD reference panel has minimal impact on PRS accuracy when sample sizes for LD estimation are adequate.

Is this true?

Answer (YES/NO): YES